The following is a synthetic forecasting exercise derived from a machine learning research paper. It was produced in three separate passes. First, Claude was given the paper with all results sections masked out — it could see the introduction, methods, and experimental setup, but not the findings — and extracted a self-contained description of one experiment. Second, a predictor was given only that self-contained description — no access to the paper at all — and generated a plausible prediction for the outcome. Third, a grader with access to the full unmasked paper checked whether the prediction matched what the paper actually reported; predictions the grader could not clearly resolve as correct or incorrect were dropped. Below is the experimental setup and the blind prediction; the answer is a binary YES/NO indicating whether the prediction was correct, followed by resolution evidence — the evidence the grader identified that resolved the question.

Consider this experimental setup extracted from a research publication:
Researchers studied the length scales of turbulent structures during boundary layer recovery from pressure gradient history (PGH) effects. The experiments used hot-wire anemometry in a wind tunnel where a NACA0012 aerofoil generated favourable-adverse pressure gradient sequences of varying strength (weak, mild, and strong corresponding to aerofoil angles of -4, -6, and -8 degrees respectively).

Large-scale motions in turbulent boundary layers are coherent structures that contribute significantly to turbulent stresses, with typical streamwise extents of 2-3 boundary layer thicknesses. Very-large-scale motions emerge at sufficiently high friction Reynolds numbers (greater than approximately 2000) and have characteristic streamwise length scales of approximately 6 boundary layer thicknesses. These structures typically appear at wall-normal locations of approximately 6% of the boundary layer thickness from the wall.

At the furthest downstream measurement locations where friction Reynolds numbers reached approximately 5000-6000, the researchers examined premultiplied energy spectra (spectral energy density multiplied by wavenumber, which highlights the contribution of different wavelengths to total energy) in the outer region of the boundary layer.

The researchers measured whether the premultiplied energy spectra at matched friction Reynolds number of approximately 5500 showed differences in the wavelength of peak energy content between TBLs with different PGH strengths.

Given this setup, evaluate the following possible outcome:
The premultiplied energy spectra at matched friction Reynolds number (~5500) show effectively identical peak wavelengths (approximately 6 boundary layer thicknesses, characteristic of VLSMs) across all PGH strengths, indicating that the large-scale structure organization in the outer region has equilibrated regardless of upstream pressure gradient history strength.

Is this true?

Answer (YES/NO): NO